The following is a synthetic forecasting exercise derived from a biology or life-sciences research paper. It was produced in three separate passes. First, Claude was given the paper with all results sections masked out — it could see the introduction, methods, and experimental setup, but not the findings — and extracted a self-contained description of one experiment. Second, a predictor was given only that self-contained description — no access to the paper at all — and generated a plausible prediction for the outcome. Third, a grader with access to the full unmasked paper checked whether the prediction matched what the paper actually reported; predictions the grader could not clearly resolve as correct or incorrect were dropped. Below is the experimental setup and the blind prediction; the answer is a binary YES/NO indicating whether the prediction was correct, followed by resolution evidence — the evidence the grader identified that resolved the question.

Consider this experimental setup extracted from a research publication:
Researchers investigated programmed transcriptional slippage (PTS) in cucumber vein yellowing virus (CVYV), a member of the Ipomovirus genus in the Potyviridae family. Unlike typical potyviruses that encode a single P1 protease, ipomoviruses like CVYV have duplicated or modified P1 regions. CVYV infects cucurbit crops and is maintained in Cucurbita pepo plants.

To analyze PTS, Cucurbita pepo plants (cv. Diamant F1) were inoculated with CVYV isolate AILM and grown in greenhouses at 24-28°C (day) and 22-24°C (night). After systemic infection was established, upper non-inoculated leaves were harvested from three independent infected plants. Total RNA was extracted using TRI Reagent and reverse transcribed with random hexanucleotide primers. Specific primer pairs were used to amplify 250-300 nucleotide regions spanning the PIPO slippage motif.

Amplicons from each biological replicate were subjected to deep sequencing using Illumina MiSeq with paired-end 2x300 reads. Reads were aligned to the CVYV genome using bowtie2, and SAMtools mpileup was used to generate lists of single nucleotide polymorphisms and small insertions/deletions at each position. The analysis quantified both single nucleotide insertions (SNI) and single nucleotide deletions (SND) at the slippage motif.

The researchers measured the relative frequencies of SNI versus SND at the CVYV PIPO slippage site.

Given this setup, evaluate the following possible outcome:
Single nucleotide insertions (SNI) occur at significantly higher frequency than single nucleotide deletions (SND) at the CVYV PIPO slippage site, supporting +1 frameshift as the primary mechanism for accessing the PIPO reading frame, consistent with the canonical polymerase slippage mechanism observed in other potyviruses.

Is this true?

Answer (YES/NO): YES